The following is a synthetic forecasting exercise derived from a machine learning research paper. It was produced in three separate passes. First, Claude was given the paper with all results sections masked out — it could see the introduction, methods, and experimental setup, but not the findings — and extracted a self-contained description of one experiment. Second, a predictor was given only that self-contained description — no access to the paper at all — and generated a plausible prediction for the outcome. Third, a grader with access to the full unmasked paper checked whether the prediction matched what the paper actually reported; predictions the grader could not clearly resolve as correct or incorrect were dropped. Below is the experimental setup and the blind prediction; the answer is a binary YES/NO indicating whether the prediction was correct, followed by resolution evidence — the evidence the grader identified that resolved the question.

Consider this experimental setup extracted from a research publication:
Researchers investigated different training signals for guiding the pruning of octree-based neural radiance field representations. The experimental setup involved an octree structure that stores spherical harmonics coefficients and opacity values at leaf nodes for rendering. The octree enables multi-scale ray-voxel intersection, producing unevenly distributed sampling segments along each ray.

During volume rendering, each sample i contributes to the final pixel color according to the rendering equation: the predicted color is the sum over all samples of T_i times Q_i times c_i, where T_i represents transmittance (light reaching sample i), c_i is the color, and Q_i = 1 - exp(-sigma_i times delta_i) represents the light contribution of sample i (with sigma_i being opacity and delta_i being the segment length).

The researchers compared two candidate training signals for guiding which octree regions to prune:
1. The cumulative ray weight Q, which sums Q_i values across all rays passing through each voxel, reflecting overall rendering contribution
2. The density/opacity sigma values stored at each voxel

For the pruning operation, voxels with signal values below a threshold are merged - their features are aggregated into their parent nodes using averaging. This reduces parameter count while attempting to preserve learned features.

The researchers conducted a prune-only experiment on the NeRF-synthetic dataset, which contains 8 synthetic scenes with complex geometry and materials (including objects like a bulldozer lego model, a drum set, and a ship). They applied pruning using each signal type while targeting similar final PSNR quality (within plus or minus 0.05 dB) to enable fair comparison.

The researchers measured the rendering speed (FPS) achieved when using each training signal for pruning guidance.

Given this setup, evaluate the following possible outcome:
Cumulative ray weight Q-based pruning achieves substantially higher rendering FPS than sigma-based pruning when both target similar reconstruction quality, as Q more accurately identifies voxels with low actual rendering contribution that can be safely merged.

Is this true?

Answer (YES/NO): YES